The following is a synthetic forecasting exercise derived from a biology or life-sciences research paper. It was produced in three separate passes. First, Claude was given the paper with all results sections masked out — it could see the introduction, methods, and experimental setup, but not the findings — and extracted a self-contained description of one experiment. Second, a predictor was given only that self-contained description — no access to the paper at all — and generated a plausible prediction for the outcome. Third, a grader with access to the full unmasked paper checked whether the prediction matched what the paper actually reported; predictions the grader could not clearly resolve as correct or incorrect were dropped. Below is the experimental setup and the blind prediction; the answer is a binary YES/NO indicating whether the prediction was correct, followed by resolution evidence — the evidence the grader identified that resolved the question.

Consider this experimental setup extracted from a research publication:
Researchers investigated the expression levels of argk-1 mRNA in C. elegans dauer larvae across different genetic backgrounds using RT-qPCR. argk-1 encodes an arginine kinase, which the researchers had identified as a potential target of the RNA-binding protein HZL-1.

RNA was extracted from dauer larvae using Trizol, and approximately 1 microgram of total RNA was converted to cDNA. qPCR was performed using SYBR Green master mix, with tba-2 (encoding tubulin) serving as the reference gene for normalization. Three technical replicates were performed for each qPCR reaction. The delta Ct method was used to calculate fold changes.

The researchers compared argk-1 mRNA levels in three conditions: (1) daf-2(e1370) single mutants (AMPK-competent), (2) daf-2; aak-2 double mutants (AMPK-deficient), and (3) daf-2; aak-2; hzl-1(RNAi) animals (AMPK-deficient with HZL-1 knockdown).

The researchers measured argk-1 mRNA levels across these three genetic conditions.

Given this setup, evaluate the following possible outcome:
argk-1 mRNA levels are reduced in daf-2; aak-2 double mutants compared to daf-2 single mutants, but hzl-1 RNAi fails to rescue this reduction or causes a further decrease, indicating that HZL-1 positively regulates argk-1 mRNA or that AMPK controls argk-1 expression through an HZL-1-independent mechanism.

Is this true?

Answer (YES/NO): NO